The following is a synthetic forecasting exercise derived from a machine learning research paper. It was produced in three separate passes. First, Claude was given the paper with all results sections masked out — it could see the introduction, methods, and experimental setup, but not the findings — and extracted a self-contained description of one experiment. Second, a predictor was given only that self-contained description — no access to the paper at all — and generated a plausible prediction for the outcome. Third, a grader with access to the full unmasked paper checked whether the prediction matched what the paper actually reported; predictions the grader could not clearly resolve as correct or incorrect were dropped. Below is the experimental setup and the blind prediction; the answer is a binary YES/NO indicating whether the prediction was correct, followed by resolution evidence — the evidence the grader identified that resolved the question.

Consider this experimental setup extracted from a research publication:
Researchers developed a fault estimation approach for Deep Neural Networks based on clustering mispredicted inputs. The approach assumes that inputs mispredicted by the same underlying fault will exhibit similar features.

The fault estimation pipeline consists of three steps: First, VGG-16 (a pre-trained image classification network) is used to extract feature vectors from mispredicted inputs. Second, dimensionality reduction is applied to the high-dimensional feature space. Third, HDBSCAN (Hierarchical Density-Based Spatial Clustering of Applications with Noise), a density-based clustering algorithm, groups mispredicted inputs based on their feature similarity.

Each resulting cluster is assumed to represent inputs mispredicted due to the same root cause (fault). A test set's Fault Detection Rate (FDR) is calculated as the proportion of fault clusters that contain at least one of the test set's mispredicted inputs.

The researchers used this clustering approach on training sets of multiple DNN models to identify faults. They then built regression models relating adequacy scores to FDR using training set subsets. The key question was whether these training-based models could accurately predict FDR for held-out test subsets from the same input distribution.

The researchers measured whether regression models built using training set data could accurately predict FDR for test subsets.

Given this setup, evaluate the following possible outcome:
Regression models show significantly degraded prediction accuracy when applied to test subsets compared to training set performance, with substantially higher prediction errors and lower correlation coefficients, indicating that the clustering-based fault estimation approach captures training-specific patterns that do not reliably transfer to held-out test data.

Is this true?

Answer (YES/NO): NO